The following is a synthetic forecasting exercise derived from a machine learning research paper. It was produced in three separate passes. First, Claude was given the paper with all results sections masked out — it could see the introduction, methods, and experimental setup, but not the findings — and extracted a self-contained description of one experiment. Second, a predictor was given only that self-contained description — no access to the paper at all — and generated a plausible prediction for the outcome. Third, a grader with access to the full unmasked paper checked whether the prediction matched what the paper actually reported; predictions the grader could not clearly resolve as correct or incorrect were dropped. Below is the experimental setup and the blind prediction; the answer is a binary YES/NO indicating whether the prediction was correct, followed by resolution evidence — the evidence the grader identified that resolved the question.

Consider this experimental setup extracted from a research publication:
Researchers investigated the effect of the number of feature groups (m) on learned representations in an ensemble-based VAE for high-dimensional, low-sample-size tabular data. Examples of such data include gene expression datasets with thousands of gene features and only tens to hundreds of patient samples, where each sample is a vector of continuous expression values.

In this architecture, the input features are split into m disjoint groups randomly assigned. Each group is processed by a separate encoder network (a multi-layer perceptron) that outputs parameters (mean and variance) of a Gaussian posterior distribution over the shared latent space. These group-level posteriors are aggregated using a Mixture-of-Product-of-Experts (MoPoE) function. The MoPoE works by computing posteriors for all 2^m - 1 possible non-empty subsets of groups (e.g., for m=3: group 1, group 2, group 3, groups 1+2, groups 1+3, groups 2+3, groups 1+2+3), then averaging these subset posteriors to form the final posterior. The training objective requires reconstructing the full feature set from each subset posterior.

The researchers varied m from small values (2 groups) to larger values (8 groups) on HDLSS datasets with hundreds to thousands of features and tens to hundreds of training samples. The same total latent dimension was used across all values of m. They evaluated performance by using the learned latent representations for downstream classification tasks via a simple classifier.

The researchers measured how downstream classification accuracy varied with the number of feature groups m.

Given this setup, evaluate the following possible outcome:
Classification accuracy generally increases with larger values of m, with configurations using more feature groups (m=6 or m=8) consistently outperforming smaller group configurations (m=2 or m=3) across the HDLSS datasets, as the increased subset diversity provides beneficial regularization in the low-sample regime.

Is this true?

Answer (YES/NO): NO